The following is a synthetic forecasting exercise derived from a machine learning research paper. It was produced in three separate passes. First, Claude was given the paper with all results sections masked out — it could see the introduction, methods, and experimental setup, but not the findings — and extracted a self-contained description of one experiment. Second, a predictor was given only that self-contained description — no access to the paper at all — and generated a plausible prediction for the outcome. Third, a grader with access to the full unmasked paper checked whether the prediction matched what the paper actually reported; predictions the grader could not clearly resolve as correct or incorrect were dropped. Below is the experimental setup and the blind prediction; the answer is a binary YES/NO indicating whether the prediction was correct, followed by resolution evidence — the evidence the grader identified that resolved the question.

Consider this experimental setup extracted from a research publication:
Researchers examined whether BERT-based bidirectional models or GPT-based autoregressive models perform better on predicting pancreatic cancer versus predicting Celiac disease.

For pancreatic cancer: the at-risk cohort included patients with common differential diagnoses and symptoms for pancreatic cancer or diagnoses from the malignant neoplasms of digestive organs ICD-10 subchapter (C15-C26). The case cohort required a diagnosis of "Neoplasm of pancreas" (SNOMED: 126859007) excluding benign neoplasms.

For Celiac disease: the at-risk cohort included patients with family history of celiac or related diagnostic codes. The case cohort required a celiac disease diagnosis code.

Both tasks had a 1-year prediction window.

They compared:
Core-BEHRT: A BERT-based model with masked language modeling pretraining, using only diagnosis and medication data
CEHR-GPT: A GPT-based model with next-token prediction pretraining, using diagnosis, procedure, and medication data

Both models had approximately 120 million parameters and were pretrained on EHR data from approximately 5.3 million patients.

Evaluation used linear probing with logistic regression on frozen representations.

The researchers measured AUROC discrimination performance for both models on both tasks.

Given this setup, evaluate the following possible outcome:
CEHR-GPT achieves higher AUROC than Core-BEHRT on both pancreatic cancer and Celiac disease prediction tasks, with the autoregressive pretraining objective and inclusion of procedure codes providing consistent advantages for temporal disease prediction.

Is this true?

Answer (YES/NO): NO